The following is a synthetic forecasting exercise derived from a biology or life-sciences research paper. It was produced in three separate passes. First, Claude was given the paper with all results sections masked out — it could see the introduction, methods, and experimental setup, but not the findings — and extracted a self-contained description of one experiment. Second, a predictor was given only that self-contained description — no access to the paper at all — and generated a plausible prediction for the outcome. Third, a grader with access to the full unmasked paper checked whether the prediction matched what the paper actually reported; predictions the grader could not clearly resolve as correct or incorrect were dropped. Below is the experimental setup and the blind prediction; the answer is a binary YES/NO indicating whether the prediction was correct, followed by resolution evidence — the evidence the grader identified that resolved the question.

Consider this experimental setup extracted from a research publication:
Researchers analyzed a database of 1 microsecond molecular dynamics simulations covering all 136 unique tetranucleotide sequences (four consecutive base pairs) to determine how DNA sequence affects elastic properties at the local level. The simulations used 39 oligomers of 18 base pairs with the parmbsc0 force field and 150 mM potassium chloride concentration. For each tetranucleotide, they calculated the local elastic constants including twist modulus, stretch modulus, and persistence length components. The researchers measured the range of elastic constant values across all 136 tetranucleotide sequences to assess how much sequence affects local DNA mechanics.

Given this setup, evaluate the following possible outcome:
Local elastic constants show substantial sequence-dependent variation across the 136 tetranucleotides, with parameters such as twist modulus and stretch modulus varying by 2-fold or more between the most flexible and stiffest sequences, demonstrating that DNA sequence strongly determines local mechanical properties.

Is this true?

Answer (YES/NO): YES